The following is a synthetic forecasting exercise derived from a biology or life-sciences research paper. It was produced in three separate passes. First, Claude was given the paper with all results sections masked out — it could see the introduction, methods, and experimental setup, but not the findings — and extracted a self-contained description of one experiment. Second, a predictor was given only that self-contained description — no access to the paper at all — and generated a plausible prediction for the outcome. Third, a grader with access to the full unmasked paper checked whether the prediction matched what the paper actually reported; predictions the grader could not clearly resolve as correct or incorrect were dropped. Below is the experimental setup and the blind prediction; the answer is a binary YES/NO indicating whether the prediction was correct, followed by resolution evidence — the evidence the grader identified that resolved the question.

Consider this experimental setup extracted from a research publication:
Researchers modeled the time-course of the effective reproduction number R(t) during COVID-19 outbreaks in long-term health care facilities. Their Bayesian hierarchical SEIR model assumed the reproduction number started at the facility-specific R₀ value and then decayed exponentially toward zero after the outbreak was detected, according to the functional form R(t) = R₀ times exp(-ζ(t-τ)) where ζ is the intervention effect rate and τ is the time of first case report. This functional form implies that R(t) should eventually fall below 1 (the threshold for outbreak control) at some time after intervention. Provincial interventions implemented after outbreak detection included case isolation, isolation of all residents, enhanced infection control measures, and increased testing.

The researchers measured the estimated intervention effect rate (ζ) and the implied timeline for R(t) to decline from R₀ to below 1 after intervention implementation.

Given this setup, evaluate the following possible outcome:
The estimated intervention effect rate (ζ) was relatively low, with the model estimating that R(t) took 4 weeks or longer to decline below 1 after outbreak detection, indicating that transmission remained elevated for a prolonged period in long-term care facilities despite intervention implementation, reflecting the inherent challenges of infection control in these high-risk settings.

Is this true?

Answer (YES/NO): NO